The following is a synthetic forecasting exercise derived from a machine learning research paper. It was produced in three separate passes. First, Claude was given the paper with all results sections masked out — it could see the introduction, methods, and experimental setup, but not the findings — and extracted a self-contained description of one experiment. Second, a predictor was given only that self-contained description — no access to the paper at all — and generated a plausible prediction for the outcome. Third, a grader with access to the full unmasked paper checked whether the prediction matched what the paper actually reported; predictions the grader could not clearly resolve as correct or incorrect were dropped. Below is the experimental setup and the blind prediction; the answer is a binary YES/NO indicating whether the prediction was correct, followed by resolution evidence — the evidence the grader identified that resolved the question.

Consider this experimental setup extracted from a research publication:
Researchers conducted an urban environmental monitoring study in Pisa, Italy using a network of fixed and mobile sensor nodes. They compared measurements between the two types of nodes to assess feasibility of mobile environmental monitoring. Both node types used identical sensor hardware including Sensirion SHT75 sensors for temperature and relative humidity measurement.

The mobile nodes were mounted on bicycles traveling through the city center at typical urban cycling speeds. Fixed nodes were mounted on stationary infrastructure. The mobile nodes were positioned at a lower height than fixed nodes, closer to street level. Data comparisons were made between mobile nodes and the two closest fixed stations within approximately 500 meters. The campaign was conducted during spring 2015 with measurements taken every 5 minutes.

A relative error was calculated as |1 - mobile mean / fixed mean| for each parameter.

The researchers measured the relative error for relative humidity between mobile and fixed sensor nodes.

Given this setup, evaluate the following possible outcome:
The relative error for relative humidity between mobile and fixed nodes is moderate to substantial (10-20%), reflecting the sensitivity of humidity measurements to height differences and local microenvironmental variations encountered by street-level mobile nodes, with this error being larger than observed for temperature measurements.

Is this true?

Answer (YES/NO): NO